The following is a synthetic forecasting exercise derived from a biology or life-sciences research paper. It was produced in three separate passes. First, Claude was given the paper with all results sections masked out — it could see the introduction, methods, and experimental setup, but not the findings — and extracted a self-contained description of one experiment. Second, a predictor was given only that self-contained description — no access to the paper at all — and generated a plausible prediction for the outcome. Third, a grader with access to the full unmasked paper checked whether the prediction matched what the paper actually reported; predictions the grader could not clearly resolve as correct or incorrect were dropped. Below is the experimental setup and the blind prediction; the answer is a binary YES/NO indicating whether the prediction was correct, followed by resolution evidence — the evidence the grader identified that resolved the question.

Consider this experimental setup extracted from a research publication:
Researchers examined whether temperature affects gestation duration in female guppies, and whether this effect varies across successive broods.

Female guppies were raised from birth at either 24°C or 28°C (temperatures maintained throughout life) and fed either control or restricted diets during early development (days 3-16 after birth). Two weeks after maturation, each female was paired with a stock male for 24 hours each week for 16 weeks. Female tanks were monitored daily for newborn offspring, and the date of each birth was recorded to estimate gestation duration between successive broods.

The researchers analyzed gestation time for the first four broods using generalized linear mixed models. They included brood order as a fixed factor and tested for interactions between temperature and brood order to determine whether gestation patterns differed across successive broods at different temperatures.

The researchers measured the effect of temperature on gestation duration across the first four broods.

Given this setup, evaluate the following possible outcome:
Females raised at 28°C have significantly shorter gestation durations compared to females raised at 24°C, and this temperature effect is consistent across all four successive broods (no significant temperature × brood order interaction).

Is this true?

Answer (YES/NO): NO